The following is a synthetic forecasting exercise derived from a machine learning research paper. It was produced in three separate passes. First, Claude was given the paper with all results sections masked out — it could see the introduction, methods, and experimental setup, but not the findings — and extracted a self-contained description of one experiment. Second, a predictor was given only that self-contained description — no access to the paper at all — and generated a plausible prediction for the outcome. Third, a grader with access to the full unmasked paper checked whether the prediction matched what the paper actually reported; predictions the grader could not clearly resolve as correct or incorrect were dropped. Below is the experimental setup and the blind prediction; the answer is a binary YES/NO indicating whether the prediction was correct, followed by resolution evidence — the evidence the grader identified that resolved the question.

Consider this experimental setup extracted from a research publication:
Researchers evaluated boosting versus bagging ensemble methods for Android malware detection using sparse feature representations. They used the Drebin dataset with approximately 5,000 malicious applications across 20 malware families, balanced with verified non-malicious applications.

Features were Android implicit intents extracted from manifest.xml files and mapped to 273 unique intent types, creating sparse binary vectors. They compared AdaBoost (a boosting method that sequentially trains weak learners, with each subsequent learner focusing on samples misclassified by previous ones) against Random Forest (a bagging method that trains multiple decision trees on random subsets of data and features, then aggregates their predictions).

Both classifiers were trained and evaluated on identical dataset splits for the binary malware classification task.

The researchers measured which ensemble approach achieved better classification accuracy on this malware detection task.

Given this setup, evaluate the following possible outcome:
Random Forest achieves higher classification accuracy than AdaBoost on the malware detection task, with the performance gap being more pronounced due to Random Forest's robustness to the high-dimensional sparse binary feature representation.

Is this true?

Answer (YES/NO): YES